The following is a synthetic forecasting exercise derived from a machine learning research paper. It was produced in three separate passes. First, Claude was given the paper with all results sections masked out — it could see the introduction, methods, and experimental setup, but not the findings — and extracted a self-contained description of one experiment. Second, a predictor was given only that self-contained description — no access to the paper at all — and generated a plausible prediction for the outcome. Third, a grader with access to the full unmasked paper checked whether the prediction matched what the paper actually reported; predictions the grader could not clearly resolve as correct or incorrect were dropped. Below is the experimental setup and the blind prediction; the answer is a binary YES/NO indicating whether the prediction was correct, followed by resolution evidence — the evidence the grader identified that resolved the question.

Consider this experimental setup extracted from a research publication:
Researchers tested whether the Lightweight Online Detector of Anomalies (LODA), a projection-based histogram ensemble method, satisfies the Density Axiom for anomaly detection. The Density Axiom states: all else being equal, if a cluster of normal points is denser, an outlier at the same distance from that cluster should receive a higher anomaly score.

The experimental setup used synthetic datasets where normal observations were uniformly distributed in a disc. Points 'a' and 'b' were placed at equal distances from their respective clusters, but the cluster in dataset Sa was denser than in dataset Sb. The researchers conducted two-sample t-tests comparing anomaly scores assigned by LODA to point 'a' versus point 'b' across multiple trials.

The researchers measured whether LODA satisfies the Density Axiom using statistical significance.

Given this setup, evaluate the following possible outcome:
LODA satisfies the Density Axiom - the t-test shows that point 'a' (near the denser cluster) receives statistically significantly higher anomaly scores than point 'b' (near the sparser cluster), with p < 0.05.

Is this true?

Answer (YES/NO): YES